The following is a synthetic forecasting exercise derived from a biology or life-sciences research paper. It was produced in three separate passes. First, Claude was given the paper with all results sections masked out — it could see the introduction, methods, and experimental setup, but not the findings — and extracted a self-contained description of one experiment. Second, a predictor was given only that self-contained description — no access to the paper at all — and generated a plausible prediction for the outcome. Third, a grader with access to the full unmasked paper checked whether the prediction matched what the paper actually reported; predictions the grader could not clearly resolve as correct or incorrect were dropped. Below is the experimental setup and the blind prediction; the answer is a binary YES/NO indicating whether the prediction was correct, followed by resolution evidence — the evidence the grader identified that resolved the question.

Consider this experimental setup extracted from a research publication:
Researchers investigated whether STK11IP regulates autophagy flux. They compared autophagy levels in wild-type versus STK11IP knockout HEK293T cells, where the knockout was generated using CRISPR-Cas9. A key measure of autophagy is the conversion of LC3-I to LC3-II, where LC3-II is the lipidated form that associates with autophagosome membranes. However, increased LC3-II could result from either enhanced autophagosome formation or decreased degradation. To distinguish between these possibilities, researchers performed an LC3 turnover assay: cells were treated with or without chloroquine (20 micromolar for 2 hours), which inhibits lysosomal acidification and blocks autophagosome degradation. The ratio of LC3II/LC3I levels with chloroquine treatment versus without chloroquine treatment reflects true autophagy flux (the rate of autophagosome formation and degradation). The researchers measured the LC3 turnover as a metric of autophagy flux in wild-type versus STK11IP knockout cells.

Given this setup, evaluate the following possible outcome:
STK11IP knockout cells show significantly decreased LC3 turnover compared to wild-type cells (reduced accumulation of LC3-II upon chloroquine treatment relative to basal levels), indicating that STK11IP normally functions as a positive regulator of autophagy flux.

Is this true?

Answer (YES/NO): NO